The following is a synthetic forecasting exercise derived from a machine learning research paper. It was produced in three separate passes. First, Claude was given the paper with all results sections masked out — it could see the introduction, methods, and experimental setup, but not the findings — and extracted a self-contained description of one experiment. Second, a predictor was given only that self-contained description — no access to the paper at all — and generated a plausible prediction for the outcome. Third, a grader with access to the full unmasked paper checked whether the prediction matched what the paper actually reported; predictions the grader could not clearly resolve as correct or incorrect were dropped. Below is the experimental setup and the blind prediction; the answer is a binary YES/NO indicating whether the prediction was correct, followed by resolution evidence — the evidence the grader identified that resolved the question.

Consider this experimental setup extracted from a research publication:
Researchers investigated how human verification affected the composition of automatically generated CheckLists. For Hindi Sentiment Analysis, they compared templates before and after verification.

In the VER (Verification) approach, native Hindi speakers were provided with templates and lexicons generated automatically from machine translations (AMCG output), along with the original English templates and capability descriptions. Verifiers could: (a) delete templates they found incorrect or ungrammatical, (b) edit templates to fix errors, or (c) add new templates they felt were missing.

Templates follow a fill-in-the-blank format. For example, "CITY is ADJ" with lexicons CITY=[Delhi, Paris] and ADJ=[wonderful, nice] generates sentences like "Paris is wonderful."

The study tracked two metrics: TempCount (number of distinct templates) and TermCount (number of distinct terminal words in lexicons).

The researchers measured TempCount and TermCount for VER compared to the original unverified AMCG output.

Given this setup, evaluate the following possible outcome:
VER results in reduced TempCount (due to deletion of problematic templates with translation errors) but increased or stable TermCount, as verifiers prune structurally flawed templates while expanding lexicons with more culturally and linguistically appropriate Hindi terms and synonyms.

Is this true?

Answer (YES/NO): NO